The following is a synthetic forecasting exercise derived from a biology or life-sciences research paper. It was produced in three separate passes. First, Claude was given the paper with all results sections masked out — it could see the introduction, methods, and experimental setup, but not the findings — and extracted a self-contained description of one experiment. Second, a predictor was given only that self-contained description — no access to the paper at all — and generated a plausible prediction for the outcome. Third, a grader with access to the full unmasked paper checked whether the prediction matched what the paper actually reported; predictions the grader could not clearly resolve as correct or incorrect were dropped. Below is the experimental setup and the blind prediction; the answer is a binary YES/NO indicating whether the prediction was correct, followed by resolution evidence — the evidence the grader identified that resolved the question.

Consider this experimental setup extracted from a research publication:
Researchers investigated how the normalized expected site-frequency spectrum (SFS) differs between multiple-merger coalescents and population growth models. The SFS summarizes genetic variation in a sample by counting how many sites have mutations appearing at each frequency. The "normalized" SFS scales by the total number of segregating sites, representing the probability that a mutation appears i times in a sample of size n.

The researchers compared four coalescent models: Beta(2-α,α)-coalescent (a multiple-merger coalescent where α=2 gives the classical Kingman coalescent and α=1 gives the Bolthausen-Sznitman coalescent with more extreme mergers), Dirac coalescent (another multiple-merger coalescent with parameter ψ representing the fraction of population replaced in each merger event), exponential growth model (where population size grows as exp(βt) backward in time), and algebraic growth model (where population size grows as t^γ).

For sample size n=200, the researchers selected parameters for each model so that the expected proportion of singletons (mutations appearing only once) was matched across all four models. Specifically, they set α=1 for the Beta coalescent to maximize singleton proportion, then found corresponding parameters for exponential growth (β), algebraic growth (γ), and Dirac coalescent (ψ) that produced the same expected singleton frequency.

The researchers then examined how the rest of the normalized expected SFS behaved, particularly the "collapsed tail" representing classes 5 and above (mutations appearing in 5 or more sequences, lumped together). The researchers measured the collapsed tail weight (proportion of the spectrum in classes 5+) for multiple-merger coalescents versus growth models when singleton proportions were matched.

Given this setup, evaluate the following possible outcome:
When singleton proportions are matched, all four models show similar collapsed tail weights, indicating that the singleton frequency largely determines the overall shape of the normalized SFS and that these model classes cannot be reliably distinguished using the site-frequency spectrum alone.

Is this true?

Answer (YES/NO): NO